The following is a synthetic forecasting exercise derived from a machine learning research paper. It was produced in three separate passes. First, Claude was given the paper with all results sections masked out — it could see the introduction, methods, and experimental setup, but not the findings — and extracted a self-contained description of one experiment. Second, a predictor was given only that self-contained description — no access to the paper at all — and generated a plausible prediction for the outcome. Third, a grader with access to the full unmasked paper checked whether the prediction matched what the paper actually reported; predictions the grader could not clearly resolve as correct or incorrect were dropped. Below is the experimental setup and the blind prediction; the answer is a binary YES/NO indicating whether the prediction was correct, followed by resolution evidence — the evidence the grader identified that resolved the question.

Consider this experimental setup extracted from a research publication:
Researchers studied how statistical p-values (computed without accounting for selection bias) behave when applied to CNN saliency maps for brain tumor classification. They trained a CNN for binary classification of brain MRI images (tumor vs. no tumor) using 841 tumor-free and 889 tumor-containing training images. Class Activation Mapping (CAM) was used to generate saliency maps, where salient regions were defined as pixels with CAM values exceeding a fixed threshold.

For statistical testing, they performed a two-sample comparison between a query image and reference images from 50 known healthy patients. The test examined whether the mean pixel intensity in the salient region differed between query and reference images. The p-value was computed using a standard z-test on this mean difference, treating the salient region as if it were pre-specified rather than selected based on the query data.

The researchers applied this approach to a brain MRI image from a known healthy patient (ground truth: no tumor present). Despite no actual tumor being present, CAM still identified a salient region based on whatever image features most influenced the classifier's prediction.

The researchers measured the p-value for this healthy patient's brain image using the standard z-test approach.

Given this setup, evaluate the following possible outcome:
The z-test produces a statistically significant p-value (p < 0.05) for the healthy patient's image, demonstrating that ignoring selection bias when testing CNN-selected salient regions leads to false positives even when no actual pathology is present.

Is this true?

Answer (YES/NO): YES